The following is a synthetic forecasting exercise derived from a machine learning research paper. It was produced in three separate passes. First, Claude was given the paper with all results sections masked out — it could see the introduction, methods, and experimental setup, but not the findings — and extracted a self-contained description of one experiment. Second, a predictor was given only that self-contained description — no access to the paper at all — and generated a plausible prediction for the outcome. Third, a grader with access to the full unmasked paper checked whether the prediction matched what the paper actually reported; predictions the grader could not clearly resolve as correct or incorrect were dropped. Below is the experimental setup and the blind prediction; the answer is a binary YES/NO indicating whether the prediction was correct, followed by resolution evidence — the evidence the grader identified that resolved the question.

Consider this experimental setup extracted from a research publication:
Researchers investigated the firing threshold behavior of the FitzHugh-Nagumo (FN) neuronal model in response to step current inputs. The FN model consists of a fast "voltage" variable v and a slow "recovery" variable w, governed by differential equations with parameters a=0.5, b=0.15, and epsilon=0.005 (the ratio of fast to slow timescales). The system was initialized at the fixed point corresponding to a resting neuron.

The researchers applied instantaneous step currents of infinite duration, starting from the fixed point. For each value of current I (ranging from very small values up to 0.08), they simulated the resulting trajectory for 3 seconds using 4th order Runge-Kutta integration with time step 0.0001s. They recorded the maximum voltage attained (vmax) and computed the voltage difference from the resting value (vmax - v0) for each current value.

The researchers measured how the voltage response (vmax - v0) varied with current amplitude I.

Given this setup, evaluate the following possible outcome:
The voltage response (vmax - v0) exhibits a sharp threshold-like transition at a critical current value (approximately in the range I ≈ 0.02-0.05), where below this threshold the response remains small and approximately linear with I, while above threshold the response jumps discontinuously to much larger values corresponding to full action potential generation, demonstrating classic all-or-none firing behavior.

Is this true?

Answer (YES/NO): NO